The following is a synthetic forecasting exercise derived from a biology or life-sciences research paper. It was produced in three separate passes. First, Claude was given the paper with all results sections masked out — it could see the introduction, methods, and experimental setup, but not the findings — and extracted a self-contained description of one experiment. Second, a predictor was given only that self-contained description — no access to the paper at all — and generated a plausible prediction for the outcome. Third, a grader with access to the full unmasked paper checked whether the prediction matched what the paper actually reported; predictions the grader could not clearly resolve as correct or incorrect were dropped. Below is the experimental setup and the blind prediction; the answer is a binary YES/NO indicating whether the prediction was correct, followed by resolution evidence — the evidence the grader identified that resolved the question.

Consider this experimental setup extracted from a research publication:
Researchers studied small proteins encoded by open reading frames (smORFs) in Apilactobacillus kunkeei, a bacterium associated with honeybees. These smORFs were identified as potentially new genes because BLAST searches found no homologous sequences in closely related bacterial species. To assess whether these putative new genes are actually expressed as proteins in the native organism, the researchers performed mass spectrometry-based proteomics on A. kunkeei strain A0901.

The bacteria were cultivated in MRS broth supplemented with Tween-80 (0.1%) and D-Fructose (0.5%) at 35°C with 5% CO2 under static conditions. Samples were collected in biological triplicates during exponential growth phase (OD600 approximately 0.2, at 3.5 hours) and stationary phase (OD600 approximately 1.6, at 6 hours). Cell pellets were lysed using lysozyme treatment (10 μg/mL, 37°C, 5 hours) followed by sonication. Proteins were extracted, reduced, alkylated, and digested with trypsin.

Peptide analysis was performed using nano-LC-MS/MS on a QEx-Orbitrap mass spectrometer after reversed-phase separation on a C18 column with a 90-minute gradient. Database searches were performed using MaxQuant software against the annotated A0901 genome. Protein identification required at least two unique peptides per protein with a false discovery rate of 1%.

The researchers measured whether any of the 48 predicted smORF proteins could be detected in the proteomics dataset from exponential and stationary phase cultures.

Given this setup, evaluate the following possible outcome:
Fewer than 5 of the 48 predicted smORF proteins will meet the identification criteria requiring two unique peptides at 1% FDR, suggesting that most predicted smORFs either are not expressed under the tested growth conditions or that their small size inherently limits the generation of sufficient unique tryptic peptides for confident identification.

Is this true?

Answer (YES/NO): NO